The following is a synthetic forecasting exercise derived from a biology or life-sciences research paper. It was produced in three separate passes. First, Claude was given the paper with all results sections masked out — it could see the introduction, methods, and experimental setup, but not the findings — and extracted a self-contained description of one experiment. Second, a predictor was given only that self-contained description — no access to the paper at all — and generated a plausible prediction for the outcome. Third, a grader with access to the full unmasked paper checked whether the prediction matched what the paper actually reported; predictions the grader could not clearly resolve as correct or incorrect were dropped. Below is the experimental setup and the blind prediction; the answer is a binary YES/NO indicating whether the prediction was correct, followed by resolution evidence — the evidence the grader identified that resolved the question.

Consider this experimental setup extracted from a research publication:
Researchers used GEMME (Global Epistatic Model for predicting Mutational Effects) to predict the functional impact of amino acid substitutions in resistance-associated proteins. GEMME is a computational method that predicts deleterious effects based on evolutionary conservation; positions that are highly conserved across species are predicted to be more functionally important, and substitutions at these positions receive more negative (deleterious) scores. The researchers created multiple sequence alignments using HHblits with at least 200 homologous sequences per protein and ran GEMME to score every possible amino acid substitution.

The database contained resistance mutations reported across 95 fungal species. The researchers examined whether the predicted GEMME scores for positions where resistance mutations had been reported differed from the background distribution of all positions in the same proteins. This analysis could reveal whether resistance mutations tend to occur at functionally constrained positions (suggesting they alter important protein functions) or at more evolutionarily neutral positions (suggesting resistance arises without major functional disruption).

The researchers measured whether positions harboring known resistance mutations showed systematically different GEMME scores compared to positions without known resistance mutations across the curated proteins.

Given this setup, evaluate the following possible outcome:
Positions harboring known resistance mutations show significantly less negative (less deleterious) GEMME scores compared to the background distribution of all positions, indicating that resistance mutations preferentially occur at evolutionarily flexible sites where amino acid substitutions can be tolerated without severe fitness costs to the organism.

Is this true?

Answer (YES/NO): NO